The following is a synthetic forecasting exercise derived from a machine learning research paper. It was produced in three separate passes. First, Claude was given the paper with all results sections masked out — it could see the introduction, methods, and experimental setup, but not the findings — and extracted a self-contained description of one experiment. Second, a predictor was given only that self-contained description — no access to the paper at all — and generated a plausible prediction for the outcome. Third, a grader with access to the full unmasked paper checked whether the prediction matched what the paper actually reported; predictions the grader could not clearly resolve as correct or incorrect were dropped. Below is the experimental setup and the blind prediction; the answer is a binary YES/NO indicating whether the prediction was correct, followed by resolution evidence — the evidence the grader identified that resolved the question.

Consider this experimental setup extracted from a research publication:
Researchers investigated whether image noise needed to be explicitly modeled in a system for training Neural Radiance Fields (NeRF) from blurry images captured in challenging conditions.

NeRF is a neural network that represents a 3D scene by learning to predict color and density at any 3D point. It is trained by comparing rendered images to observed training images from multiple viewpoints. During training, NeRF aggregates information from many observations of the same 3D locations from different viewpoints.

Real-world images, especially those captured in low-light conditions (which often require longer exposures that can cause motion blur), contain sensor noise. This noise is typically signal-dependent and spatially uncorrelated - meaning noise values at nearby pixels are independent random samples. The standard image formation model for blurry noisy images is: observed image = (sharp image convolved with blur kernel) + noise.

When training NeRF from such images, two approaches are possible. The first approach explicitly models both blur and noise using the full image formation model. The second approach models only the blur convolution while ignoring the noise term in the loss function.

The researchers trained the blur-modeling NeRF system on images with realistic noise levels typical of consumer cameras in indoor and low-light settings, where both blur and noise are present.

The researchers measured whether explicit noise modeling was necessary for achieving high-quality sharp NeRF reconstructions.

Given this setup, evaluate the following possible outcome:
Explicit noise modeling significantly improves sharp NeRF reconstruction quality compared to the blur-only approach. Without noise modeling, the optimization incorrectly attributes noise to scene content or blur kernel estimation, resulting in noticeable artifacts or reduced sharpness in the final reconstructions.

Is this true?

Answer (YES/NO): NO